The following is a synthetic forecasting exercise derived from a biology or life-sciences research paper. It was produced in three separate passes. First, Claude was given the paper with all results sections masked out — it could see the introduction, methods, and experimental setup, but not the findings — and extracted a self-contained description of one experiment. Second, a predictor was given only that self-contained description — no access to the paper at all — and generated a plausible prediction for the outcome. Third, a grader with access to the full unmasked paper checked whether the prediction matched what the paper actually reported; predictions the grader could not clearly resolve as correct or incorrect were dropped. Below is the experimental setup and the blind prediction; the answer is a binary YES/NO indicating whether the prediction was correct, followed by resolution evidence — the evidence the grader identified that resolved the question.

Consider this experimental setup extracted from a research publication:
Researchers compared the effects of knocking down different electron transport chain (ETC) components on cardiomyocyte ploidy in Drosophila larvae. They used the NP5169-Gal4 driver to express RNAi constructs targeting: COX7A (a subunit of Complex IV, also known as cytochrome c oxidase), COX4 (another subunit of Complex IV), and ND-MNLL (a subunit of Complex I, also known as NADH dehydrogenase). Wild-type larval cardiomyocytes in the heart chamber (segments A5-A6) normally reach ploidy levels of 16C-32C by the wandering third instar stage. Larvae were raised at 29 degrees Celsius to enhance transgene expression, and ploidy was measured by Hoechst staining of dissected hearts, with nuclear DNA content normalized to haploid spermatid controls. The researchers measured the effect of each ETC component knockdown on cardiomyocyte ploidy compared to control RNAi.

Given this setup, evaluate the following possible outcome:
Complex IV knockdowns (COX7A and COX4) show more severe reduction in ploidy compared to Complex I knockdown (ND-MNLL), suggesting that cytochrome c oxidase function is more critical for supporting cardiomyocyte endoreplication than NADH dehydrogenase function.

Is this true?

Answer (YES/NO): NO